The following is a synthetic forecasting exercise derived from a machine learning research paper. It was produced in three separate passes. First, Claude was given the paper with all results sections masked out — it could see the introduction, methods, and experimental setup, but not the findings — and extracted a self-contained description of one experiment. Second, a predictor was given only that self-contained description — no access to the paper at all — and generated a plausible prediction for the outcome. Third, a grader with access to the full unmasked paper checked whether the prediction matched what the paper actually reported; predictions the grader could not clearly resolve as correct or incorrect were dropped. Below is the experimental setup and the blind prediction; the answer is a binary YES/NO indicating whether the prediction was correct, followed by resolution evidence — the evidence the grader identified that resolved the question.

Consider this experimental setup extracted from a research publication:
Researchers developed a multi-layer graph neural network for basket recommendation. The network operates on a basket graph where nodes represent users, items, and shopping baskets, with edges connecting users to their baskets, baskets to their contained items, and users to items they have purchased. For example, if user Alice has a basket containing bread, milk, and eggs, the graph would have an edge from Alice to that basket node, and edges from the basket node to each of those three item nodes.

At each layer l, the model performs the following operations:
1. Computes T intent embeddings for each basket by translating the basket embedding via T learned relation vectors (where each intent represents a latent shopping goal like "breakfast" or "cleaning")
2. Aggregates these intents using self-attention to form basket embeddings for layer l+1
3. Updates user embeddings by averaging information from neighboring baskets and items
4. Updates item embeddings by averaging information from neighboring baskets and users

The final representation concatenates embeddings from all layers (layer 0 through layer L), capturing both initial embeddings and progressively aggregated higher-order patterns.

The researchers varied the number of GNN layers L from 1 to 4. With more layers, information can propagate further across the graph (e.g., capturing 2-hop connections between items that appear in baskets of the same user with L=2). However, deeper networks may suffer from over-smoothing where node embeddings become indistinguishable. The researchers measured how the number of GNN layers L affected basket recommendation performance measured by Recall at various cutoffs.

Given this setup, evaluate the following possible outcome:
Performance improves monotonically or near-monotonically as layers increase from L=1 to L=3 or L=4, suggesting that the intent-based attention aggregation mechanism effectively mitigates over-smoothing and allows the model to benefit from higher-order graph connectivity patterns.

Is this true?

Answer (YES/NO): NO